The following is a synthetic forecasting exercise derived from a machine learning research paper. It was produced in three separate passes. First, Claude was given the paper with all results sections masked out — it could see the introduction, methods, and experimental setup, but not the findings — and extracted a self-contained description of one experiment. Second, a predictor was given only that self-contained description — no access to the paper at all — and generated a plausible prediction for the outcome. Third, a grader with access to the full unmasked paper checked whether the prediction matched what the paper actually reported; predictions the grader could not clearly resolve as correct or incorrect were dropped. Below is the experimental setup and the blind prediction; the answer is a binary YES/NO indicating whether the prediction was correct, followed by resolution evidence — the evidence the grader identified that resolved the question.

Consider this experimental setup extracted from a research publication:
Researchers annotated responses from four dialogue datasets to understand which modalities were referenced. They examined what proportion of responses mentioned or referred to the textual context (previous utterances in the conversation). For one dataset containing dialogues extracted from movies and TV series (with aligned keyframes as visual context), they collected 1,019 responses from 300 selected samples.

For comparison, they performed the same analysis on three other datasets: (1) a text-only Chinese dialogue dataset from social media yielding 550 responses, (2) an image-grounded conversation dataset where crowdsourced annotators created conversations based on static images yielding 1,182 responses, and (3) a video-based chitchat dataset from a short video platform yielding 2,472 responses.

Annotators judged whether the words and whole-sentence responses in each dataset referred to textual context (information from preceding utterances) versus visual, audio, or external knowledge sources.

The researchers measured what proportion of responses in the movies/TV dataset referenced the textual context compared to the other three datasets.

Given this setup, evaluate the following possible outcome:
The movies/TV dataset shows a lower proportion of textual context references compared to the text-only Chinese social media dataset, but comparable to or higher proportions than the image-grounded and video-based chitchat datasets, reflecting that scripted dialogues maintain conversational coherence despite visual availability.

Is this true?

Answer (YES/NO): NO